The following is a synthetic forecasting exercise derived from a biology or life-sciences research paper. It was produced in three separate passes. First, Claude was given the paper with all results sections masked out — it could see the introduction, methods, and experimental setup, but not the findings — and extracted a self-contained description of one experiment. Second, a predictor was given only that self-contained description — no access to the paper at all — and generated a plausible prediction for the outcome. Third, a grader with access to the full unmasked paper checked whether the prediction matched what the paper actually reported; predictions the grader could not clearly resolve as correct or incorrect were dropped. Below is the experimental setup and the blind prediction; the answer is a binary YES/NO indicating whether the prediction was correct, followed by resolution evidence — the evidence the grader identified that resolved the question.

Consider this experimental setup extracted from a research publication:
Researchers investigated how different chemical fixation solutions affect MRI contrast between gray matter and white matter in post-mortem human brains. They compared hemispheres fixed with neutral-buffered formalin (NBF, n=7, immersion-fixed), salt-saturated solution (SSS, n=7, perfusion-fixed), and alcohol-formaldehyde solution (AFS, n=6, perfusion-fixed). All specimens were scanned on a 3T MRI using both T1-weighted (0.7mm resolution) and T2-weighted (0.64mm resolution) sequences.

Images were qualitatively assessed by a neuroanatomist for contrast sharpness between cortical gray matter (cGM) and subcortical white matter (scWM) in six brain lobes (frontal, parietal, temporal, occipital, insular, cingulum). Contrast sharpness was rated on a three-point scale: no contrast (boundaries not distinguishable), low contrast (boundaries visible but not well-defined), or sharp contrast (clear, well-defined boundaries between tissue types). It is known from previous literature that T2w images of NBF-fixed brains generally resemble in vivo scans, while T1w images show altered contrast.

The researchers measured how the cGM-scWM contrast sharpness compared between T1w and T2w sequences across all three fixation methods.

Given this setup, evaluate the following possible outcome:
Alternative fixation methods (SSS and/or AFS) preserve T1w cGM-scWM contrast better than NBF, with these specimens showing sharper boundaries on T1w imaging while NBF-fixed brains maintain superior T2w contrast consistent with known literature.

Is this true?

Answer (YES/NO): NO